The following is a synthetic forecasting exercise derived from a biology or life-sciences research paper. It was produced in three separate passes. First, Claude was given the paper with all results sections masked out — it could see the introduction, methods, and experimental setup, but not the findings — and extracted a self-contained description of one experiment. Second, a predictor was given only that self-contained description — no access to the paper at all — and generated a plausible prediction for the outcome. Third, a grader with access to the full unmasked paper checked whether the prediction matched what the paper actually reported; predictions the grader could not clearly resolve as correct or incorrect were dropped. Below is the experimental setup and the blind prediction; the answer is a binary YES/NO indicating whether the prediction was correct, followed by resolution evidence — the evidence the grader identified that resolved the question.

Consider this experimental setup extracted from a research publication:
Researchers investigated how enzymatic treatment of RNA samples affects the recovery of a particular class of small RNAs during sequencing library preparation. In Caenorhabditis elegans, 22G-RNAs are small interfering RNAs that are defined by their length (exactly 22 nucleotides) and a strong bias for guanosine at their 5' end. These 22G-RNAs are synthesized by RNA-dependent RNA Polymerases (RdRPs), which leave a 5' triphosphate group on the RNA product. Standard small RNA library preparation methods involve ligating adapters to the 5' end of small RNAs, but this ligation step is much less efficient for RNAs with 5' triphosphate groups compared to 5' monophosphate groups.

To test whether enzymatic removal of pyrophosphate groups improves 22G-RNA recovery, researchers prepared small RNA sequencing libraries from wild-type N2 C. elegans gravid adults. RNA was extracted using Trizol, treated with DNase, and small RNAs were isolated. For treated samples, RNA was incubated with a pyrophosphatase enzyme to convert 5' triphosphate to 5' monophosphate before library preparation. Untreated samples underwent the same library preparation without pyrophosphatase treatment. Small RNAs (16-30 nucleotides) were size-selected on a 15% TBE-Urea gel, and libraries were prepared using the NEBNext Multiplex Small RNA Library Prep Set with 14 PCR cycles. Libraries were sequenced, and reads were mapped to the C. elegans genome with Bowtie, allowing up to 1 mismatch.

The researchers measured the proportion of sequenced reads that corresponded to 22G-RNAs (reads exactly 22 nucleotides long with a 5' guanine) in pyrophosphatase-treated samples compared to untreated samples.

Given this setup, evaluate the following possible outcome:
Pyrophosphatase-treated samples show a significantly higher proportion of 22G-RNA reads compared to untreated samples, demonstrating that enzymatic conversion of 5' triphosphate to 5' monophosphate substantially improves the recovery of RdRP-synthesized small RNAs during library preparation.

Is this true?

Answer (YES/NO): YES